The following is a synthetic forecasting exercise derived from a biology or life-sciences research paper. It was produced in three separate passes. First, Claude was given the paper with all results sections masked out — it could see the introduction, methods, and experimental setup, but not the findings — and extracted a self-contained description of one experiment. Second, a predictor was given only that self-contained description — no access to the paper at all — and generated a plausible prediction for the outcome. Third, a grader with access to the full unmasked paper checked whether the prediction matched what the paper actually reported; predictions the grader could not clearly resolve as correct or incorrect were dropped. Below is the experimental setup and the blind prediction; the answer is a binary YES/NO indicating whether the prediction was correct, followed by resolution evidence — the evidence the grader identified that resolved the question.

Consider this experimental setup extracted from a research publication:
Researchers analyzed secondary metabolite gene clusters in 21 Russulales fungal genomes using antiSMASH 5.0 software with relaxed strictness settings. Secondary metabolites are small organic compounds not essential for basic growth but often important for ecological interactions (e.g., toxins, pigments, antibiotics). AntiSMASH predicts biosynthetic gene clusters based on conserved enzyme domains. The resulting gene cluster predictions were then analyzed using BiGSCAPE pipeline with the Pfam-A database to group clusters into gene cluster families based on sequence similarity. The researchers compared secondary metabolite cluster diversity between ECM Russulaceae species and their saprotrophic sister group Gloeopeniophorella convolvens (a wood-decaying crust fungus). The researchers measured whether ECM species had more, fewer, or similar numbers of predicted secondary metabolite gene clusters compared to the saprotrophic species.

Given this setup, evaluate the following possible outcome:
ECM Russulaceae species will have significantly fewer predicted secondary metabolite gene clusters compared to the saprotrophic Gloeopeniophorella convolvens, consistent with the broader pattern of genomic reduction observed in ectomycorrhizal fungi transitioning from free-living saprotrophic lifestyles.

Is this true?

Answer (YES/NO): YES